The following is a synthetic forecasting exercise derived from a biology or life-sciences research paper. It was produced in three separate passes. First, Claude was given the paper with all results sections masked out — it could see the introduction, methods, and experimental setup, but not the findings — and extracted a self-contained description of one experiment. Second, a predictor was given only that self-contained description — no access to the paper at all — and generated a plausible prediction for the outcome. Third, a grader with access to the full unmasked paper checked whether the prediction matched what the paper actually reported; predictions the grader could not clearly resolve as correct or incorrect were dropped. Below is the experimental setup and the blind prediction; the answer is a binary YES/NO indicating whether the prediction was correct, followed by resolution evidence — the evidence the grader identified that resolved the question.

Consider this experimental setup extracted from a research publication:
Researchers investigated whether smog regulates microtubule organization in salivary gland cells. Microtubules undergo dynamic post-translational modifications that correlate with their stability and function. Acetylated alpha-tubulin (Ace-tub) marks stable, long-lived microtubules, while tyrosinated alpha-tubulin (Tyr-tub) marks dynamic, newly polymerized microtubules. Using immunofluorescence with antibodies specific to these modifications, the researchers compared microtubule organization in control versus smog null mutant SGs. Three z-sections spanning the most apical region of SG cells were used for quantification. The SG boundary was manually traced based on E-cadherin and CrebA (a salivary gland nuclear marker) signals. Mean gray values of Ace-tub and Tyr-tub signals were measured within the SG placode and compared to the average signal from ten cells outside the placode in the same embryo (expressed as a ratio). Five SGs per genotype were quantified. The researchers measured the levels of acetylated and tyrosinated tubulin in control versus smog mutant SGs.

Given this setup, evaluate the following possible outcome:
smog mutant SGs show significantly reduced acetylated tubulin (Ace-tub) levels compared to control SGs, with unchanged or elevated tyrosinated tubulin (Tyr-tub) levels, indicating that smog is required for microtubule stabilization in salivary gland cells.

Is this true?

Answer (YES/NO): NO